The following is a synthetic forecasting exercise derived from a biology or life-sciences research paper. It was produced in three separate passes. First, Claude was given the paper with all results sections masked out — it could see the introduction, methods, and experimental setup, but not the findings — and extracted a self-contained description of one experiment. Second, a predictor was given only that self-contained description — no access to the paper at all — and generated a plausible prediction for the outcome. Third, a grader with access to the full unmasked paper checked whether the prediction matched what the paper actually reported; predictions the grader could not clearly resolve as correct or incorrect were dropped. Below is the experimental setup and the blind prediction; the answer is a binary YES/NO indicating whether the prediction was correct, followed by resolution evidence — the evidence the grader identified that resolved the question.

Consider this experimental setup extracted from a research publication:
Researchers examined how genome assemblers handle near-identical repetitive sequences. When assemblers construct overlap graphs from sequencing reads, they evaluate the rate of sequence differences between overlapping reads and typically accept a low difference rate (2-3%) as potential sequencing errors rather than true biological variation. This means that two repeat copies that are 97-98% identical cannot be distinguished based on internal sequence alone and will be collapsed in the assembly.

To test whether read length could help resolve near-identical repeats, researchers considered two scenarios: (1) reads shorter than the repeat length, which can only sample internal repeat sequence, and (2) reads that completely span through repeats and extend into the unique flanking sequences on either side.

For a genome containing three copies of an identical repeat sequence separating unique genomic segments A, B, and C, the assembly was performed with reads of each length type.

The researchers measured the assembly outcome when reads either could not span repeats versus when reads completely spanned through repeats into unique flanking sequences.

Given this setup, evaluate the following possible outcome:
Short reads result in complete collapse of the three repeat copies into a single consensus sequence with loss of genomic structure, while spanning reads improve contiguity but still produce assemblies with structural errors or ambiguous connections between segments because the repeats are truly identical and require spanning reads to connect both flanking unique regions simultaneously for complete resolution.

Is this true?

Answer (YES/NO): NO